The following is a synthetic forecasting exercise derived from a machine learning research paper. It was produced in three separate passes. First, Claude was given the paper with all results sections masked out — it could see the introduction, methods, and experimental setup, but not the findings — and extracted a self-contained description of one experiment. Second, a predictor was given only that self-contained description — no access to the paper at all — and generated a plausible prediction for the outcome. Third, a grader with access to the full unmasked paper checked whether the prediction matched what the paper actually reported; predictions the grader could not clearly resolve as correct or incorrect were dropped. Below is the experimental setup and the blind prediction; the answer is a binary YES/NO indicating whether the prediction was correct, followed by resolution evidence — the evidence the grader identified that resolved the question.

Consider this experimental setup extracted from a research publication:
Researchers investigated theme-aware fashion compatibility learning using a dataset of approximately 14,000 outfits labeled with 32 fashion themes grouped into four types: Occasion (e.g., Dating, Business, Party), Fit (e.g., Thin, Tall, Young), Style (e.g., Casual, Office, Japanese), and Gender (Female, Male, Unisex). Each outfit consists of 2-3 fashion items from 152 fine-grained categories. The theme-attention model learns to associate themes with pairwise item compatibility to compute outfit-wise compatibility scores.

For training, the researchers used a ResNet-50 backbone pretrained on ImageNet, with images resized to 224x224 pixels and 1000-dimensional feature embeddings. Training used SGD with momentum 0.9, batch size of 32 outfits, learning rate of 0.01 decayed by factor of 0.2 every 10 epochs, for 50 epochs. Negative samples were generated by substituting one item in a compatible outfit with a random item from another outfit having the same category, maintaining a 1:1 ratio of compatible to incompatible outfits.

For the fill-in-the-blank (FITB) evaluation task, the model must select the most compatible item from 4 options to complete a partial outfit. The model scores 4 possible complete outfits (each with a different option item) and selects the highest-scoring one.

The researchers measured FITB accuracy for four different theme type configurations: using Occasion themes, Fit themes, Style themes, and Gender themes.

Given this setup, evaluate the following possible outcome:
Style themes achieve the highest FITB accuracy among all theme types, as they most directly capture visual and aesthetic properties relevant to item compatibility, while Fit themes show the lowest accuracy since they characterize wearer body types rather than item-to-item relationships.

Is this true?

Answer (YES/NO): NO